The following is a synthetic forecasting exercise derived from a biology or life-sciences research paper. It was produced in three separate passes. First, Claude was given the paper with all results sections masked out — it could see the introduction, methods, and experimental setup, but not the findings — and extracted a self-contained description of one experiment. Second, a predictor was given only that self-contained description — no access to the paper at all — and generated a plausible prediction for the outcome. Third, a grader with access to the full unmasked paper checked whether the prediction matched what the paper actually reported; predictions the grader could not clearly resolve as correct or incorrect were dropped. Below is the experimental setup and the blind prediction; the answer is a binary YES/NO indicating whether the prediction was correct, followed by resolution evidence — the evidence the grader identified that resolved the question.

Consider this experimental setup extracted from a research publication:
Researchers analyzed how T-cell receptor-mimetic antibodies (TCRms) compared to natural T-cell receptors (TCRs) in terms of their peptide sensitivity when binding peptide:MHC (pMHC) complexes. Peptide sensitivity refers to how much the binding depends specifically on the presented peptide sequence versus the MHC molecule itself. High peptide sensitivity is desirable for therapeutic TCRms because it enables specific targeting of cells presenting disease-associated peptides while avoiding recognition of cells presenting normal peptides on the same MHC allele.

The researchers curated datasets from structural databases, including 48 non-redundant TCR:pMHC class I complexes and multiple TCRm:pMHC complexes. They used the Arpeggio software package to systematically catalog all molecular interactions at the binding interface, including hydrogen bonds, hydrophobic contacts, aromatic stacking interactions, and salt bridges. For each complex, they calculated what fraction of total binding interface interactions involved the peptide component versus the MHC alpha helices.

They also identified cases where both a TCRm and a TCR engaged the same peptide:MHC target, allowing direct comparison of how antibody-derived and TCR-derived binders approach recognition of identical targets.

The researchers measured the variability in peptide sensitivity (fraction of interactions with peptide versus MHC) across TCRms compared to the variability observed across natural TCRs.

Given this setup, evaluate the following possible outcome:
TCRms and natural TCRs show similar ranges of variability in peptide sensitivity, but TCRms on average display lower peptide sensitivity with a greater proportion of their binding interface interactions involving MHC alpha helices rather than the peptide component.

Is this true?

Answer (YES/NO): NO